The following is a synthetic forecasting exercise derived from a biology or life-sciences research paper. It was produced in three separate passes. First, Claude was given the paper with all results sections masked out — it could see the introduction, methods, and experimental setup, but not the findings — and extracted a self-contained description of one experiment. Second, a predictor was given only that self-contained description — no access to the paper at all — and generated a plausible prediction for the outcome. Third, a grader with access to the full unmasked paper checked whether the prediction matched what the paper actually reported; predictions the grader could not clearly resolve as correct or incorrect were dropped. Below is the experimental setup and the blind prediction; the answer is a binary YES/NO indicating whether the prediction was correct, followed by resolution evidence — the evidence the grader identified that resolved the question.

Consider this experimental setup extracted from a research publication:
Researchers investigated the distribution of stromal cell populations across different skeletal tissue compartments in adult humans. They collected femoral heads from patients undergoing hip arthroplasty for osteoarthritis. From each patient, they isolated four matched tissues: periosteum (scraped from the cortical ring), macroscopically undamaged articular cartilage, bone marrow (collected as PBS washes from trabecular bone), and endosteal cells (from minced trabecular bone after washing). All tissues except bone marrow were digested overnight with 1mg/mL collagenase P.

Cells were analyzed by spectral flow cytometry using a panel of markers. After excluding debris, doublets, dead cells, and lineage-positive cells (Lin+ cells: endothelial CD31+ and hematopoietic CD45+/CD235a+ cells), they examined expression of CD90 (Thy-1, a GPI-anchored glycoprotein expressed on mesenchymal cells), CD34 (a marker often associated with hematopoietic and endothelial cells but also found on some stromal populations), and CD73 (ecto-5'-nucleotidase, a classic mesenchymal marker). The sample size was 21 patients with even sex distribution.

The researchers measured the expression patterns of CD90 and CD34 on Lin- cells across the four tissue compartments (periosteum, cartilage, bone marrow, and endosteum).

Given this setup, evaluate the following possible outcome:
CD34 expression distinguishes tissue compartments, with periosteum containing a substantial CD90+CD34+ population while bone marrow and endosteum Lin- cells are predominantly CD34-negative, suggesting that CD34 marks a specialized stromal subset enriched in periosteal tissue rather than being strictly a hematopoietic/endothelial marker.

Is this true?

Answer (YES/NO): YES